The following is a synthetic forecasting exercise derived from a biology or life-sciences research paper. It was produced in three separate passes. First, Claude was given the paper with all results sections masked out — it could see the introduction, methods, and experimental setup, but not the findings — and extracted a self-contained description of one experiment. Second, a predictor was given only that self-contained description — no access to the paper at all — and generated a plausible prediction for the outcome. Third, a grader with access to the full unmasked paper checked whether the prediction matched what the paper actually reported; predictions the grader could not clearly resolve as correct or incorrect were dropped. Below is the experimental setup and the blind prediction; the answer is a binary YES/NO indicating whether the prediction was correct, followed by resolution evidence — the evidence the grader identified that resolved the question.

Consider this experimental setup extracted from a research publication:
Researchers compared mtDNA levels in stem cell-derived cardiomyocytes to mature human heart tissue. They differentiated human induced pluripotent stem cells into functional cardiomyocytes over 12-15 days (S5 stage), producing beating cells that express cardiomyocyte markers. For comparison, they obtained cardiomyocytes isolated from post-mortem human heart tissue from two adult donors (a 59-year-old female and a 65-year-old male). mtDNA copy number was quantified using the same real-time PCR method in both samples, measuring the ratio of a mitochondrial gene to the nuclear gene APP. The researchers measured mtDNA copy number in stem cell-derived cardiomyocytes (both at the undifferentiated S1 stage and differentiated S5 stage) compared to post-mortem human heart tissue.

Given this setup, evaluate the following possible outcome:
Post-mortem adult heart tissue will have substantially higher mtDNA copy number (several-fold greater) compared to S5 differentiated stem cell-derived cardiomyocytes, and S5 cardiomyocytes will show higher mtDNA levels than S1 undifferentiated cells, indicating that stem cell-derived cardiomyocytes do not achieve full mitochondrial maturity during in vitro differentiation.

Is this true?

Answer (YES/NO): NO